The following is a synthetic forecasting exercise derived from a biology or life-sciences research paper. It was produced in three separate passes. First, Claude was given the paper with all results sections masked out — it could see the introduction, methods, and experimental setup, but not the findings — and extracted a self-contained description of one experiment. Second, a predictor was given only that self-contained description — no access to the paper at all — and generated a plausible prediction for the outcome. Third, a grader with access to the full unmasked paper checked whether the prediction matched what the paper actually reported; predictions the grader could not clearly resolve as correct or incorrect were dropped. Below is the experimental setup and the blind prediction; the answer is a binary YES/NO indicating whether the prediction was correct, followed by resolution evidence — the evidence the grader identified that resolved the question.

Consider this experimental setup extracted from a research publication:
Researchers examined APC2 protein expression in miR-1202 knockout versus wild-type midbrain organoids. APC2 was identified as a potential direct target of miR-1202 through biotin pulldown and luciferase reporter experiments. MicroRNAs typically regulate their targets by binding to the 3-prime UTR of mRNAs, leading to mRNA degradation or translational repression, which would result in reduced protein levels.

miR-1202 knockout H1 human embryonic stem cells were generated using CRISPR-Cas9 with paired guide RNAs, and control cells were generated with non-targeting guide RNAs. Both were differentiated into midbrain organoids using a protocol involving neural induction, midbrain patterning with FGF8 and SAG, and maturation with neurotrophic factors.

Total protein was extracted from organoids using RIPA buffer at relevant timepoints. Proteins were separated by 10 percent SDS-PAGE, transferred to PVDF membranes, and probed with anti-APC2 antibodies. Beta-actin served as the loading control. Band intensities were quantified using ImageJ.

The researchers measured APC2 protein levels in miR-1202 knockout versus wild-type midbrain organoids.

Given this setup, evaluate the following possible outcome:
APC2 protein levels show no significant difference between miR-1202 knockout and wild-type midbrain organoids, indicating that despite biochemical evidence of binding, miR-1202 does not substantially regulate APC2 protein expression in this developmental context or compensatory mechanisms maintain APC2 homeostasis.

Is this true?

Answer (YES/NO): NO